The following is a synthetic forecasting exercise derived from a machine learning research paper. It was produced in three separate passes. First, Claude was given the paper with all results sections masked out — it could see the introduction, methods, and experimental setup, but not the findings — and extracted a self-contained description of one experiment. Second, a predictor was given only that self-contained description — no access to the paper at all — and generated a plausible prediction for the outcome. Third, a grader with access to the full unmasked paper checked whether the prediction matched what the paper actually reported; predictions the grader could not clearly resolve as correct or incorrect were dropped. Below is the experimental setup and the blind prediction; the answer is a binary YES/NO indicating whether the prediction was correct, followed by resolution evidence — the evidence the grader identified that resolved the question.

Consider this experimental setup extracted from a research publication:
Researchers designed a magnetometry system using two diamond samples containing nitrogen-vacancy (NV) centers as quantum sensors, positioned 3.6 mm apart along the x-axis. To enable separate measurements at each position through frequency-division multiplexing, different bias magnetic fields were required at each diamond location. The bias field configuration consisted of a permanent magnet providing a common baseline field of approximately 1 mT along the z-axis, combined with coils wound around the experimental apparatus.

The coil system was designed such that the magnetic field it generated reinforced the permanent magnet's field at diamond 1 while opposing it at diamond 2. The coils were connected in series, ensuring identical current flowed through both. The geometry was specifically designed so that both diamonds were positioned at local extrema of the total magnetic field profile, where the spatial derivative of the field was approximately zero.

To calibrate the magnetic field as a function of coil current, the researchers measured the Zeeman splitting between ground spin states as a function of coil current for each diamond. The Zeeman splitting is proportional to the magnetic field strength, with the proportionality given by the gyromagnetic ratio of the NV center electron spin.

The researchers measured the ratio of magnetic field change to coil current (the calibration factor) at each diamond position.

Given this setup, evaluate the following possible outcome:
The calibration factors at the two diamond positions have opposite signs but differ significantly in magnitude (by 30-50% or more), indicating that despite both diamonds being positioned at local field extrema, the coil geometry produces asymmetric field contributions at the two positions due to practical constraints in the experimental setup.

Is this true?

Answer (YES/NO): NO